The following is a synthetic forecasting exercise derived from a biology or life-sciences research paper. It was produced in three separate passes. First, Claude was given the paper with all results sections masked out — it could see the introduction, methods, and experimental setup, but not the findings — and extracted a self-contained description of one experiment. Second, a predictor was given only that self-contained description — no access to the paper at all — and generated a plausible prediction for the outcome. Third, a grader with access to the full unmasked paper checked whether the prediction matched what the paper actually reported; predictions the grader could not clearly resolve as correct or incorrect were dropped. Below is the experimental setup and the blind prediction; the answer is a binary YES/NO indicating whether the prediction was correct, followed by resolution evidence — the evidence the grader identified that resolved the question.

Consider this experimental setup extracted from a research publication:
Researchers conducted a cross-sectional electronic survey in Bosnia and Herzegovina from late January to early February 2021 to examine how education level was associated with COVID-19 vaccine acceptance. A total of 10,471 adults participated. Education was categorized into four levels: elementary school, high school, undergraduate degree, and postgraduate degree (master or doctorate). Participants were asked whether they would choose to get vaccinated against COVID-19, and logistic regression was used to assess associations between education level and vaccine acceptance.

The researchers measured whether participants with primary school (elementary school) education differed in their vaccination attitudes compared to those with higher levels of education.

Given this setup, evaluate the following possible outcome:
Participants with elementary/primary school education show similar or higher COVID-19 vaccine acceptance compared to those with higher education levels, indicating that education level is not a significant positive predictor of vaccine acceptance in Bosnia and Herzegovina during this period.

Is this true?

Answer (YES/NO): NO